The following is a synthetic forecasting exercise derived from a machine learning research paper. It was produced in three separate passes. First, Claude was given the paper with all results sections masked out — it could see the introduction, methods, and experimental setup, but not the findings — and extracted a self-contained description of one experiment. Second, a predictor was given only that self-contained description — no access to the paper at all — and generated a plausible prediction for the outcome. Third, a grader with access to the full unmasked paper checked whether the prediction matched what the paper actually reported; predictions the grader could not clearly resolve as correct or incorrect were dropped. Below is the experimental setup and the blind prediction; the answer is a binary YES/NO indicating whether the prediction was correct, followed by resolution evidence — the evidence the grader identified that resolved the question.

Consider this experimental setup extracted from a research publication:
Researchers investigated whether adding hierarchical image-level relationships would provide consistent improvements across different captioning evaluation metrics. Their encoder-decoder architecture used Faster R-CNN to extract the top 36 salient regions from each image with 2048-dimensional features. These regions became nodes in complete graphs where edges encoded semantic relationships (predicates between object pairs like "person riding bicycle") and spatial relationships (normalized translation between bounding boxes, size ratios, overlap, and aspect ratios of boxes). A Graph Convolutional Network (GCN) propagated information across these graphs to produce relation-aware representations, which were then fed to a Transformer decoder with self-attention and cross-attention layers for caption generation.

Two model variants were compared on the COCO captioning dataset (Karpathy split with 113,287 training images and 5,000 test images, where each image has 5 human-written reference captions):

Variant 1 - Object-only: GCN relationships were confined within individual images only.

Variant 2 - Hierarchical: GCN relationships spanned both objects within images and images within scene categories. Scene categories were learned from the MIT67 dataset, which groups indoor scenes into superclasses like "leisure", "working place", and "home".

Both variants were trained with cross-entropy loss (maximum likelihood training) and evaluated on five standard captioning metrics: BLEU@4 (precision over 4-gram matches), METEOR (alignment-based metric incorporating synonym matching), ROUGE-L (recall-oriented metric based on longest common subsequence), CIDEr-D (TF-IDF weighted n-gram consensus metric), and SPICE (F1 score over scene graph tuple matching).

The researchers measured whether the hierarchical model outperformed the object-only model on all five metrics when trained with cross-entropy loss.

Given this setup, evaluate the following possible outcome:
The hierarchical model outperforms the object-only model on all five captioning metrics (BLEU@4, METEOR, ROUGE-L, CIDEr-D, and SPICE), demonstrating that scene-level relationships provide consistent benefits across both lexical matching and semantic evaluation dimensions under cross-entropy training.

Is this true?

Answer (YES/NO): NO